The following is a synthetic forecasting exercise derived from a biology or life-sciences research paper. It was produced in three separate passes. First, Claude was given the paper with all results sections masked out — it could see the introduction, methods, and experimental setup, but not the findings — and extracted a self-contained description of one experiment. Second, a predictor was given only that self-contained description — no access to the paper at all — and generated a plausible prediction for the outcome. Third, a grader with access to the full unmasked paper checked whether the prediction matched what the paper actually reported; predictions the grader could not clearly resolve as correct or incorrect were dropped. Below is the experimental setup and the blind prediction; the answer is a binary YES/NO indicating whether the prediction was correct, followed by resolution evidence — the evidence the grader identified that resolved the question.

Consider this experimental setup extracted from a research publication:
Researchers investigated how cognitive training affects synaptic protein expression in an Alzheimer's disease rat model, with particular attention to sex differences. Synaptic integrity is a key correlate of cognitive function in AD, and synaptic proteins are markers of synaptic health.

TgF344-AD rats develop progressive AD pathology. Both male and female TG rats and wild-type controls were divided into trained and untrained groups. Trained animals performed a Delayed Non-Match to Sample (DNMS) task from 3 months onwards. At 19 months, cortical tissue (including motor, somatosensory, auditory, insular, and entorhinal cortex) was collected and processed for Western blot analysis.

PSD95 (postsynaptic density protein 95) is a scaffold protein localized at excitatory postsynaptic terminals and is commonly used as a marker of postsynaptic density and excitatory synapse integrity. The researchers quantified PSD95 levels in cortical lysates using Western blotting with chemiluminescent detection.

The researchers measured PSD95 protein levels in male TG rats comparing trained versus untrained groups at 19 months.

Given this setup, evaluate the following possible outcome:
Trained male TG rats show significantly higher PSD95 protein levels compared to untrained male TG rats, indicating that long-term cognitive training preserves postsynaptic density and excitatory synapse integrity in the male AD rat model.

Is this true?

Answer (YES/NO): YES